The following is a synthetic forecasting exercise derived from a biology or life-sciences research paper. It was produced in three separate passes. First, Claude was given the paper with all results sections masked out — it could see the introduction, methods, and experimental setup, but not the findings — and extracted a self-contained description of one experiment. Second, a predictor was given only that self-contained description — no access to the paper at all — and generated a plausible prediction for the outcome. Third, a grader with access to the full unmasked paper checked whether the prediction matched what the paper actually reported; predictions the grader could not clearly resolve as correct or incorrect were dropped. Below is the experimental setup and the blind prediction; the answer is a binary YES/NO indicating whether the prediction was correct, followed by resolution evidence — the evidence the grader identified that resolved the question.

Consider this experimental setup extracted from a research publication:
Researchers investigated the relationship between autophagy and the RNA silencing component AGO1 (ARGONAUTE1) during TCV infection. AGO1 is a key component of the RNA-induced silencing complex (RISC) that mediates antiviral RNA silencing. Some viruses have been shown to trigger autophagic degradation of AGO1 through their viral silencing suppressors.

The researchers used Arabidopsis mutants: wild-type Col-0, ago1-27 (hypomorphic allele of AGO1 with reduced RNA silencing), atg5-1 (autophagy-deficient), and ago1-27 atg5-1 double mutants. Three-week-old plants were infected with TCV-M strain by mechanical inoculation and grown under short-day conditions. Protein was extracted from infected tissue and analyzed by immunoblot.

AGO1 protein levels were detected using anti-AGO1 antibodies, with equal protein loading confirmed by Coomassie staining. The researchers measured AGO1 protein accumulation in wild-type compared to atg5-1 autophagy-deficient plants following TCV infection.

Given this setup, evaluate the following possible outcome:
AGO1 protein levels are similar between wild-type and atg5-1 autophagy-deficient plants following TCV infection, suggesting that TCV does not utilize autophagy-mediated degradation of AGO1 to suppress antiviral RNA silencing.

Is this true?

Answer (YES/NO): YES